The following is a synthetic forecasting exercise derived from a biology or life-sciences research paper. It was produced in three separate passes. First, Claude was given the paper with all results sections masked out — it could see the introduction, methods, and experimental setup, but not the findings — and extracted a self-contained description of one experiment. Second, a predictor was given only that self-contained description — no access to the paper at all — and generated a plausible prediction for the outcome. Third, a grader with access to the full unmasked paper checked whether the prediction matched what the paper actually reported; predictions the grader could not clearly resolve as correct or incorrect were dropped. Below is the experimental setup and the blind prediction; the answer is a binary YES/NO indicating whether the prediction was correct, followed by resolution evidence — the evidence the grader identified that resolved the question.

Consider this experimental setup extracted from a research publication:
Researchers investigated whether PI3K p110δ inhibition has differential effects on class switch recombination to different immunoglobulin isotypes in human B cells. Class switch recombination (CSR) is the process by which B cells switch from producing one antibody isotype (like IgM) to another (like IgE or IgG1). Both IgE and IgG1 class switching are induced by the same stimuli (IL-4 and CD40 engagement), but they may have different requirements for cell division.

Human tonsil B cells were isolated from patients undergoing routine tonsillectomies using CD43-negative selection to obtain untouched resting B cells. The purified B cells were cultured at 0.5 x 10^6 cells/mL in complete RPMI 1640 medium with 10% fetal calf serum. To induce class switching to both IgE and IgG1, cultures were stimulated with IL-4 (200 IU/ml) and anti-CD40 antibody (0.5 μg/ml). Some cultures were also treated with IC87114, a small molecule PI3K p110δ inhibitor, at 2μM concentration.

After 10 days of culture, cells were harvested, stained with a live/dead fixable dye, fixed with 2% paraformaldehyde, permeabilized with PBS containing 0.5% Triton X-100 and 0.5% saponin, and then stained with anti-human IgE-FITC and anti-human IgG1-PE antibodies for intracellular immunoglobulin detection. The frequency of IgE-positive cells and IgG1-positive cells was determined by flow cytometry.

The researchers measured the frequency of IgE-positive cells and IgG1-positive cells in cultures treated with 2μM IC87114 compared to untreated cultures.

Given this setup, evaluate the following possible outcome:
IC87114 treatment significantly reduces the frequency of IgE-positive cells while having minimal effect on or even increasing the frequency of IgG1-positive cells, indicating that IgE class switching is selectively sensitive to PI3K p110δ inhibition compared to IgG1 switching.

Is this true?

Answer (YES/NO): NO